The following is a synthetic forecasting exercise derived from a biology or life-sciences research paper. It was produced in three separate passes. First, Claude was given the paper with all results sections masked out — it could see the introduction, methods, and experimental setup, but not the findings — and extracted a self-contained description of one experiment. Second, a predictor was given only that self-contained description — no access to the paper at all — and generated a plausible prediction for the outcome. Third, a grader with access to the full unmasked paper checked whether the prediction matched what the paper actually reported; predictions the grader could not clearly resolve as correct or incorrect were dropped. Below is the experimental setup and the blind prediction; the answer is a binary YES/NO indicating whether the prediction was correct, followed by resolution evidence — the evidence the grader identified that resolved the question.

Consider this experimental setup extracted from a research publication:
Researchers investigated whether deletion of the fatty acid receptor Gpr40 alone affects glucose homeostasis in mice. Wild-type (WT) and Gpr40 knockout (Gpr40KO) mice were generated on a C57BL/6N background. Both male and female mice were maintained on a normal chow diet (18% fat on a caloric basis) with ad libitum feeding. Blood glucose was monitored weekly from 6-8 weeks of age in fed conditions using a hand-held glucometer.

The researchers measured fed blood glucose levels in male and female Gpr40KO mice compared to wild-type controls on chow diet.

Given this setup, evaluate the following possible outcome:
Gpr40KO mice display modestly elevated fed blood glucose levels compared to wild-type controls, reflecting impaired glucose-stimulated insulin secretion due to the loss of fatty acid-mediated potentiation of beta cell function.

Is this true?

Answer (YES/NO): NO